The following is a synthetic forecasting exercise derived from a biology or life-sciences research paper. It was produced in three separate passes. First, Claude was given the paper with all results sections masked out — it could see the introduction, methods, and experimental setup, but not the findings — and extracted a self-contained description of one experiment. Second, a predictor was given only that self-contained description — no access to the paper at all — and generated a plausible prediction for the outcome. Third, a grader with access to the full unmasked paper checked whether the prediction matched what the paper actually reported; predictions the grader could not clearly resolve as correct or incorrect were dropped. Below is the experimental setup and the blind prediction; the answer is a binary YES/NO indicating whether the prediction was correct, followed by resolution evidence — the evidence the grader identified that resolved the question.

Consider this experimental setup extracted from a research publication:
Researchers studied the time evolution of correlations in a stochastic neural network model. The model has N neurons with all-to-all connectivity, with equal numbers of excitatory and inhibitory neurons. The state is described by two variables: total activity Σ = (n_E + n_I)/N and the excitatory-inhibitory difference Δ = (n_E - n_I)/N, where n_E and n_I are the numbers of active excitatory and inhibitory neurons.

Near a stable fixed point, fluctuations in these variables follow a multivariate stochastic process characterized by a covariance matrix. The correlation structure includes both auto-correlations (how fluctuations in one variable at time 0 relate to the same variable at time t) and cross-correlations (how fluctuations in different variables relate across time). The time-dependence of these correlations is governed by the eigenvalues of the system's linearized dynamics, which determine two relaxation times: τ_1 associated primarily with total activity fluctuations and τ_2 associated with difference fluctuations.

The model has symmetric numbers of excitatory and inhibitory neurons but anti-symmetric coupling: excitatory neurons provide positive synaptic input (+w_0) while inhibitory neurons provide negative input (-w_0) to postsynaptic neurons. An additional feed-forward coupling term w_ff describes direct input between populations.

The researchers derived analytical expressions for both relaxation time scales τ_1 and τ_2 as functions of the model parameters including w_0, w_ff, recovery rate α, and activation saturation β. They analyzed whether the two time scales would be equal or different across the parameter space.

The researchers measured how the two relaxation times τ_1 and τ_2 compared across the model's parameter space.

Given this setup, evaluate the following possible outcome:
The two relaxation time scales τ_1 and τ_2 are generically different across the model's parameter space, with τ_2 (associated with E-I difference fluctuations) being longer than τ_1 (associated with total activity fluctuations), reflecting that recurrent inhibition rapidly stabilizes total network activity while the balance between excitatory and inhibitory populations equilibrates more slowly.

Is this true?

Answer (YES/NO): NO